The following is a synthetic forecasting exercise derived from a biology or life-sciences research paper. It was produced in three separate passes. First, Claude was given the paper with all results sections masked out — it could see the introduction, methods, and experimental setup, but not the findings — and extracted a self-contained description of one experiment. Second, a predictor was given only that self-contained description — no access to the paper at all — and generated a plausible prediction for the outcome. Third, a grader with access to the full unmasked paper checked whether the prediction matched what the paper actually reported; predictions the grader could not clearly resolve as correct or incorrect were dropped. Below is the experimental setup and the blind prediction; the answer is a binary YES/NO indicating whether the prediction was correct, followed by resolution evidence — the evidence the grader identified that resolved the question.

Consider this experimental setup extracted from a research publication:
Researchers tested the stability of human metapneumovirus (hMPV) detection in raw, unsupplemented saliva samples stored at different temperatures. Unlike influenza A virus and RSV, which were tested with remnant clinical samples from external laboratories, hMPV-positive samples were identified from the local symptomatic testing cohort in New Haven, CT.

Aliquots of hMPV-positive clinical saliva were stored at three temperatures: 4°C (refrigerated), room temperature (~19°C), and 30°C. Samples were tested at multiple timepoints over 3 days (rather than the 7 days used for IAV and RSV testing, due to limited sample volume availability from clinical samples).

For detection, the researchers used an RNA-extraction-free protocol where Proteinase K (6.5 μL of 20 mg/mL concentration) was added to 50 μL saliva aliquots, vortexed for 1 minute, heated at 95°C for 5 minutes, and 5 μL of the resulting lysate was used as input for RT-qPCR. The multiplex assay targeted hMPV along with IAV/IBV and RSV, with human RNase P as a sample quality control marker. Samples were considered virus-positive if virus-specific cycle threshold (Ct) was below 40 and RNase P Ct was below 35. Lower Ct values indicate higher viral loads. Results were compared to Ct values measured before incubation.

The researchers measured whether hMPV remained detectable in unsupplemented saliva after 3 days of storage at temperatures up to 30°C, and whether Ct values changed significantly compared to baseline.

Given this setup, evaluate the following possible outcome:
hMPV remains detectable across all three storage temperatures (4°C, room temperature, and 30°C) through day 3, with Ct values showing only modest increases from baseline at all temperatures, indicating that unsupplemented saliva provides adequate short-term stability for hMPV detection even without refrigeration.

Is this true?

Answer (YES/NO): YES